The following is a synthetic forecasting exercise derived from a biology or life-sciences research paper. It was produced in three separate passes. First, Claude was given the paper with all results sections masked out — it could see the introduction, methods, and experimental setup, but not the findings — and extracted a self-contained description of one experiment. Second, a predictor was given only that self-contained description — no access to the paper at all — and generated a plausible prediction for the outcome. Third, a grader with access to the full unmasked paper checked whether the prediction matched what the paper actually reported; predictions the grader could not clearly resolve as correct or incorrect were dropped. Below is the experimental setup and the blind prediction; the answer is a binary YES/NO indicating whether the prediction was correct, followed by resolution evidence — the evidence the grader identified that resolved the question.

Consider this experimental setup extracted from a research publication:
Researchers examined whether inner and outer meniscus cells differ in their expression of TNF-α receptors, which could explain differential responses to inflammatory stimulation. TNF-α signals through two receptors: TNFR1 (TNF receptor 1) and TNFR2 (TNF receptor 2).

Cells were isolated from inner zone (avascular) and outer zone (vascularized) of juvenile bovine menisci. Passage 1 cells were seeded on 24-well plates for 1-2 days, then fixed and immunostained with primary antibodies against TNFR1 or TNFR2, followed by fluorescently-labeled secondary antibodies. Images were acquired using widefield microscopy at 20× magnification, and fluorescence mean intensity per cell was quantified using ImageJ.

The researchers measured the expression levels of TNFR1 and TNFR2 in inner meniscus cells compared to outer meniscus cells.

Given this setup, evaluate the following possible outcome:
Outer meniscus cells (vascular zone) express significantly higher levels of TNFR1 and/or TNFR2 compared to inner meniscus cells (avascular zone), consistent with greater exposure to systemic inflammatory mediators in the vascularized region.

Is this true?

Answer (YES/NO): NO